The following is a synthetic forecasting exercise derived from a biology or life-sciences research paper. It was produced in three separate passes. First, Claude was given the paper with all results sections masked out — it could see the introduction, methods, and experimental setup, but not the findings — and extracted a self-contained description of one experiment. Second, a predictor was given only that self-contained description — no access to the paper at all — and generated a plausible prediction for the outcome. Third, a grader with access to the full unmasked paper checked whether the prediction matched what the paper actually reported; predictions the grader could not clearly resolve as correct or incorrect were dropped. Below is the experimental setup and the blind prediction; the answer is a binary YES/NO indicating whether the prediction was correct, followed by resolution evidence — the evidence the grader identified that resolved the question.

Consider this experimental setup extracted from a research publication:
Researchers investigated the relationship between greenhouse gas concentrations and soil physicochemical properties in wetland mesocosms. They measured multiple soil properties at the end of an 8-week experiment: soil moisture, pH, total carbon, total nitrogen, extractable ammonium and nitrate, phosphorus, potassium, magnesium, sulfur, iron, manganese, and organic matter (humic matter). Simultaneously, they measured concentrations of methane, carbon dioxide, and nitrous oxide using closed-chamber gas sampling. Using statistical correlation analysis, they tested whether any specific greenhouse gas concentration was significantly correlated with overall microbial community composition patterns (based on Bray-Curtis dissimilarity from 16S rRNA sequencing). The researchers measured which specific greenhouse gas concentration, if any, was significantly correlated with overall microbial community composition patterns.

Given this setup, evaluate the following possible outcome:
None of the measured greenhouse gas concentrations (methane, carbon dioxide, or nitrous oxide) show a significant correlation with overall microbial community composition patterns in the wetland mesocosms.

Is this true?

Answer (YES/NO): NO